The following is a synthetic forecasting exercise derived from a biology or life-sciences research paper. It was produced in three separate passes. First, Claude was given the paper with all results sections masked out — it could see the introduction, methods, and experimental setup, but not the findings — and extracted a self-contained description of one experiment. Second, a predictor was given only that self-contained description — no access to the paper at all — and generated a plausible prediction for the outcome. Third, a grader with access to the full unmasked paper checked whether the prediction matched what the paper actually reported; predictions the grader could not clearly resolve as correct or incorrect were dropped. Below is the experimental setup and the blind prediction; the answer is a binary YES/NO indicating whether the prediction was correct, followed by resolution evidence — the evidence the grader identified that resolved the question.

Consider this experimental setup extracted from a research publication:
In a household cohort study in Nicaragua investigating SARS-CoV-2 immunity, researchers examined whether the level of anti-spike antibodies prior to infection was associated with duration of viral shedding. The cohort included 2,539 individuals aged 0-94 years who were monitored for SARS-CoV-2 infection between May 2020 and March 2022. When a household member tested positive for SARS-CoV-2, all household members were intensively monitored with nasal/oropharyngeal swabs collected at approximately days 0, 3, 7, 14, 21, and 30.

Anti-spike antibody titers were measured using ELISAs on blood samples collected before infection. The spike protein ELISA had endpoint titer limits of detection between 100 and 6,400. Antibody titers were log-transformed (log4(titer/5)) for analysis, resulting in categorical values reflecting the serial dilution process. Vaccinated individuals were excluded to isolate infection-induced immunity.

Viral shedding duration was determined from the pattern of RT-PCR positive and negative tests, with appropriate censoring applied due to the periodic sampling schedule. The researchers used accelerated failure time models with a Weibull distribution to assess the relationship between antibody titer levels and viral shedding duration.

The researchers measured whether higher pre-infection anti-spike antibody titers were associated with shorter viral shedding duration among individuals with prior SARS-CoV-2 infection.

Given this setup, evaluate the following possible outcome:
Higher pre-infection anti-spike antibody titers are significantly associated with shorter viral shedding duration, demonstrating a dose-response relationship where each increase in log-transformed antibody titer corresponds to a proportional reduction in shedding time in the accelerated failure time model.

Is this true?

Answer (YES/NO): YES